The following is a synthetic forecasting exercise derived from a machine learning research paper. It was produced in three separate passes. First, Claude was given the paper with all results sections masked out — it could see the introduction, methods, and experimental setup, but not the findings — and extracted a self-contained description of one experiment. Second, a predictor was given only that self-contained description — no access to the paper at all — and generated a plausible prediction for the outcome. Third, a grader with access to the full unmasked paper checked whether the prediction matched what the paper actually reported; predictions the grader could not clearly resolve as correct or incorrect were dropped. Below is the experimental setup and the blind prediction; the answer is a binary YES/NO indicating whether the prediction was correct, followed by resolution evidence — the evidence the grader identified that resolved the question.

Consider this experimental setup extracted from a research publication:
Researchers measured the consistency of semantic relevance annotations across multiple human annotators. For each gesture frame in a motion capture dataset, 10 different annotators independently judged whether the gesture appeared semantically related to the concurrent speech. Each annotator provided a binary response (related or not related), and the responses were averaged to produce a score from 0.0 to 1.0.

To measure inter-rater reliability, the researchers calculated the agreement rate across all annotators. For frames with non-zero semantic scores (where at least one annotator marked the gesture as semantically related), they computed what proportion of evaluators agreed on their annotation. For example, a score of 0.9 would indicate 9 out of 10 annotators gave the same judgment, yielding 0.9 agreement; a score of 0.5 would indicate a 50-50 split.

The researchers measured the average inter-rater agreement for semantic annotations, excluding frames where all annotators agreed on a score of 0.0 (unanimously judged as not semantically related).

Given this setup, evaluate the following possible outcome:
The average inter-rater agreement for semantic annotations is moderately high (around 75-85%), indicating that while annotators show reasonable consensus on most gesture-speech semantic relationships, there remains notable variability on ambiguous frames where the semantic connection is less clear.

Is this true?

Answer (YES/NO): YES